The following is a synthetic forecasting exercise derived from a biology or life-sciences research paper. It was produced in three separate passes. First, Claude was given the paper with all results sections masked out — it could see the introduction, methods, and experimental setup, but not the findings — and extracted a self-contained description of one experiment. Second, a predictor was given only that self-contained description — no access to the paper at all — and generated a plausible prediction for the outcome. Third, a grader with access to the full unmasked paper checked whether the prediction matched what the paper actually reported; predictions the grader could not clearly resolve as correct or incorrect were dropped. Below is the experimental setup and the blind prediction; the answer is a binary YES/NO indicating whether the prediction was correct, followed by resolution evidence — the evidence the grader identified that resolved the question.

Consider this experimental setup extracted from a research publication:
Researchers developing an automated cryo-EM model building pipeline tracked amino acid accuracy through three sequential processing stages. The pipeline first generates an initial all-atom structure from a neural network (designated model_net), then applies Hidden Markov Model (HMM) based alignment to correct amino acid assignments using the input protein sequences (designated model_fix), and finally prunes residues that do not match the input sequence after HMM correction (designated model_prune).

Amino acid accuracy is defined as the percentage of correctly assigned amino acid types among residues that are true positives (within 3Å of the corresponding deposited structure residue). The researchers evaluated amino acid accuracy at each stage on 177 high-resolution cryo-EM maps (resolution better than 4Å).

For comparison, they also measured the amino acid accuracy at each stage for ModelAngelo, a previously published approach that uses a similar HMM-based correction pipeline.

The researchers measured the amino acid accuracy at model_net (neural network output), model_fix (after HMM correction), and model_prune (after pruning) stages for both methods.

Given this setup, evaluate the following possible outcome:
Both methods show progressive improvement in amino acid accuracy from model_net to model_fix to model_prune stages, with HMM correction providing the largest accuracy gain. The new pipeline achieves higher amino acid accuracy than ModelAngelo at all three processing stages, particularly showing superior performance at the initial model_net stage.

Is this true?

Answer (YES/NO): NO